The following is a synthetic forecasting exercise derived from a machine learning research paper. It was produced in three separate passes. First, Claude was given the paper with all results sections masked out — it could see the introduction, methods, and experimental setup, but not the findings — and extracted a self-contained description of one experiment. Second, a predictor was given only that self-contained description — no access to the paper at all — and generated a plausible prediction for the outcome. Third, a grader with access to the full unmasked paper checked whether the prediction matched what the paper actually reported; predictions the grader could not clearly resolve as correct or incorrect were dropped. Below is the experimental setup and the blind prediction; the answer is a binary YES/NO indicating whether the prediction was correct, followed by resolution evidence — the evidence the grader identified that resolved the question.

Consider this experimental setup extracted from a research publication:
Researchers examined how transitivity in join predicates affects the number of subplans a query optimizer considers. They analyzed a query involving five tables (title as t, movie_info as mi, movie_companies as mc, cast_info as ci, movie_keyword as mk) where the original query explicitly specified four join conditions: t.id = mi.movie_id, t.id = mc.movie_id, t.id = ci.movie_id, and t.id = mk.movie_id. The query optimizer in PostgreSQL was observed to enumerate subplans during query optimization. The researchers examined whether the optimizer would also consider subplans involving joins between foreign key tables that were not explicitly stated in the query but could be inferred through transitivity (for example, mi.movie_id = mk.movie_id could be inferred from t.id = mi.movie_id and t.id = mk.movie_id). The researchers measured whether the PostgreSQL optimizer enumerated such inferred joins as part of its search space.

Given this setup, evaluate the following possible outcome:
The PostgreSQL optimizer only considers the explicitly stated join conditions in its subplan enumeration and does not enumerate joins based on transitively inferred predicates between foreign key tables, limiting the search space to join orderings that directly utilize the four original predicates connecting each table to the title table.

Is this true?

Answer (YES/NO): NO